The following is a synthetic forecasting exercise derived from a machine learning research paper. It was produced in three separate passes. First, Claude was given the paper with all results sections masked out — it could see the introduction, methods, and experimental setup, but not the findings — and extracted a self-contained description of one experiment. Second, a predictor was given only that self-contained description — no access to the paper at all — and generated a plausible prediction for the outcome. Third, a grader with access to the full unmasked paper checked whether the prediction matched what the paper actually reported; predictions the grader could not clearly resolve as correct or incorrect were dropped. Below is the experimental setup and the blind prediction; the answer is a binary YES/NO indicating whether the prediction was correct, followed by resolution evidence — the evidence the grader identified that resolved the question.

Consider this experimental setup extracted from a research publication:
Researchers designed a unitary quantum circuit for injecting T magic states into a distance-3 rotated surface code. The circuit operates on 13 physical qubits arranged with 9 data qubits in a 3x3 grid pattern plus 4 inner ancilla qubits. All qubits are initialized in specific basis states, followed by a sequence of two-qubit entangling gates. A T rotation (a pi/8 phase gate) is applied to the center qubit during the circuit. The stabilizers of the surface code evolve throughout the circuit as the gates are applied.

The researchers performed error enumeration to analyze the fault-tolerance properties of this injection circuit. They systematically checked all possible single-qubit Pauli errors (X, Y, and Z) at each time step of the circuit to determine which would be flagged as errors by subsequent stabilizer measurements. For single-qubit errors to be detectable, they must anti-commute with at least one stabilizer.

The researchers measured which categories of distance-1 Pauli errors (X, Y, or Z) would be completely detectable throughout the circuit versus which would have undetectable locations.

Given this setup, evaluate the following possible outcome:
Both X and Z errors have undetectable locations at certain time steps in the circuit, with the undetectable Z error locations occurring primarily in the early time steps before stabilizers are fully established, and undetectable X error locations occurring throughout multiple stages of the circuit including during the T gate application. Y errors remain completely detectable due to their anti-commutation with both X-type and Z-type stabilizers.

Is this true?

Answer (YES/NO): NO